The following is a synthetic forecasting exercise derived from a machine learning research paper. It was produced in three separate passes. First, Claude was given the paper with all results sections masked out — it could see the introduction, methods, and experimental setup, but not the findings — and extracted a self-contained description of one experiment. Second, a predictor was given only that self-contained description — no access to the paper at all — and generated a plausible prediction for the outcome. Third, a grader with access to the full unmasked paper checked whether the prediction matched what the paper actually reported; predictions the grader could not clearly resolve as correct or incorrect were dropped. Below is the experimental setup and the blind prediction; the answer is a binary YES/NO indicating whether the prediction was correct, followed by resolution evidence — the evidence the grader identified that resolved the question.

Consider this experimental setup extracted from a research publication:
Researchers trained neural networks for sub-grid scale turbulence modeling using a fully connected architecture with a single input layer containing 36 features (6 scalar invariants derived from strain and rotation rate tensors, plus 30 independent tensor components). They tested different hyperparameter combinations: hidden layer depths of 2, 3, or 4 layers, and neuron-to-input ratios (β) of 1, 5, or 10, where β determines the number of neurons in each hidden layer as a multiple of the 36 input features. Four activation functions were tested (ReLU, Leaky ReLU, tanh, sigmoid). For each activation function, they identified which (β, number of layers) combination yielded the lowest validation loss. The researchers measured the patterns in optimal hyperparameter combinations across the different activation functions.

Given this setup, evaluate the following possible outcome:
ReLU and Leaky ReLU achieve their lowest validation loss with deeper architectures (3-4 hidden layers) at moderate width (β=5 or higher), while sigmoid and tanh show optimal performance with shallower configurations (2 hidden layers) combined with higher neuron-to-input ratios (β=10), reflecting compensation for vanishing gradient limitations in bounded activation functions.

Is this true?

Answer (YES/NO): NO